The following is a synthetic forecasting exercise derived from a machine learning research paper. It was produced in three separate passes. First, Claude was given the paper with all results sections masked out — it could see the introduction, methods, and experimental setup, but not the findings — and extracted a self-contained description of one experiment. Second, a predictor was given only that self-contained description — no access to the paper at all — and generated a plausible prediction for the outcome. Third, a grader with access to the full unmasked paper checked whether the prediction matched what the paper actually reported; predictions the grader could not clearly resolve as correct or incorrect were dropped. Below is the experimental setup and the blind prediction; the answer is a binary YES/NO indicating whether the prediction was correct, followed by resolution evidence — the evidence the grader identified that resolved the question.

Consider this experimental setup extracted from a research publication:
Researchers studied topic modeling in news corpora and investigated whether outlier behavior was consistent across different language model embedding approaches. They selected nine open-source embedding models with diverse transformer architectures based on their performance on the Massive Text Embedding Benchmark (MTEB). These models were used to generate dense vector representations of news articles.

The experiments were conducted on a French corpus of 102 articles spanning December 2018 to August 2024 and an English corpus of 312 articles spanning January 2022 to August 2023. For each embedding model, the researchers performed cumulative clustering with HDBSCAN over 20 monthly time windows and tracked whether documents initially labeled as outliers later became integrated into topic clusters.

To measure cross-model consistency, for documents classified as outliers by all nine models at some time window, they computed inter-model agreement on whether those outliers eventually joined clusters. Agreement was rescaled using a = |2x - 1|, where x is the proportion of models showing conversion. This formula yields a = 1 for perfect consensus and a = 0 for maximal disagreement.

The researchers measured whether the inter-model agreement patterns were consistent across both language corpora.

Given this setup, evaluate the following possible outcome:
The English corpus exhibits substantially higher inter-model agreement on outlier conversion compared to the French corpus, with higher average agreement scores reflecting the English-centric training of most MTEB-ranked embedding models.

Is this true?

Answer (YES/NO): NO